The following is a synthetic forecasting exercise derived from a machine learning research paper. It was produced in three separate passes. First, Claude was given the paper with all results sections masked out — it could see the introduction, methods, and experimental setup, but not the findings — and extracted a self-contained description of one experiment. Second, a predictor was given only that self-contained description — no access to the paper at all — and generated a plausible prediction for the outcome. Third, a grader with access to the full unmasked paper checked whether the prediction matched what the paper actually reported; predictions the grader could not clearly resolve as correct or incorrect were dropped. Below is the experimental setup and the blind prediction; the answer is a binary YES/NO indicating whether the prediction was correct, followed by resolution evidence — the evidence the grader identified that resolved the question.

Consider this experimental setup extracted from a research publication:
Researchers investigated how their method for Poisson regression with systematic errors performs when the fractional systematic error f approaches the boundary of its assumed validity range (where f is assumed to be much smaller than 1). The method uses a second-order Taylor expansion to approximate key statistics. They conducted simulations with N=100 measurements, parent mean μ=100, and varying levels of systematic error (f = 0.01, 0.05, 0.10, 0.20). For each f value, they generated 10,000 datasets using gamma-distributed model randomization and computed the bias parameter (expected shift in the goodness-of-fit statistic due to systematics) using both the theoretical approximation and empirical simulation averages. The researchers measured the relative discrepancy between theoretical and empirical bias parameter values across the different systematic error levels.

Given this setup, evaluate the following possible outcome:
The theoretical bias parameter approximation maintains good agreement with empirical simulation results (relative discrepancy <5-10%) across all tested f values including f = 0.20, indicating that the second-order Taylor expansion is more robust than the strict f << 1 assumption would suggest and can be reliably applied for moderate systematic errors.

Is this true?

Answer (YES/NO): NO